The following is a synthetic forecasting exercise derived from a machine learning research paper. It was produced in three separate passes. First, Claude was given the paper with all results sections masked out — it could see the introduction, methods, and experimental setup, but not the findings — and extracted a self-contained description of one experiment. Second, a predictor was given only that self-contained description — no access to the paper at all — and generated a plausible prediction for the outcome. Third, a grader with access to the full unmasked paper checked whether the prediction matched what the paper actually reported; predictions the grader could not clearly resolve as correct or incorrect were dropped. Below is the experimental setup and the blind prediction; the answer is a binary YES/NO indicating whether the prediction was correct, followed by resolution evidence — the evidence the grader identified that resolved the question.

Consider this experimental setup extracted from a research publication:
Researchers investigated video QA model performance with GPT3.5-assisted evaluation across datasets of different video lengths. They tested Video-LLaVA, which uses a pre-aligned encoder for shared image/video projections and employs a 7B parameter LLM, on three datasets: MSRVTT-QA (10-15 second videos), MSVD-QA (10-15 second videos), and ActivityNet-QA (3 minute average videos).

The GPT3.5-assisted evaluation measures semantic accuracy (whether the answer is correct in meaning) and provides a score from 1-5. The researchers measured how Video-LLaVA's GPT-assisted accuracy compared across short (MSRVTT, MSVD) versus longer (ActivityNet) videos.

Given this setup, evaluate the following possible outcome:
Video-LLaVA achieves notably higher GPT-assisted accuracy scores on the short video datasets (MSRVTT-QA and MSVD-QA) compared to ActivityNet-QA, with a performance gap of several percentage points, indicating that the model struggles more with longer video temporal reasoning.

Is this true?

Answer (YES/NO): YES